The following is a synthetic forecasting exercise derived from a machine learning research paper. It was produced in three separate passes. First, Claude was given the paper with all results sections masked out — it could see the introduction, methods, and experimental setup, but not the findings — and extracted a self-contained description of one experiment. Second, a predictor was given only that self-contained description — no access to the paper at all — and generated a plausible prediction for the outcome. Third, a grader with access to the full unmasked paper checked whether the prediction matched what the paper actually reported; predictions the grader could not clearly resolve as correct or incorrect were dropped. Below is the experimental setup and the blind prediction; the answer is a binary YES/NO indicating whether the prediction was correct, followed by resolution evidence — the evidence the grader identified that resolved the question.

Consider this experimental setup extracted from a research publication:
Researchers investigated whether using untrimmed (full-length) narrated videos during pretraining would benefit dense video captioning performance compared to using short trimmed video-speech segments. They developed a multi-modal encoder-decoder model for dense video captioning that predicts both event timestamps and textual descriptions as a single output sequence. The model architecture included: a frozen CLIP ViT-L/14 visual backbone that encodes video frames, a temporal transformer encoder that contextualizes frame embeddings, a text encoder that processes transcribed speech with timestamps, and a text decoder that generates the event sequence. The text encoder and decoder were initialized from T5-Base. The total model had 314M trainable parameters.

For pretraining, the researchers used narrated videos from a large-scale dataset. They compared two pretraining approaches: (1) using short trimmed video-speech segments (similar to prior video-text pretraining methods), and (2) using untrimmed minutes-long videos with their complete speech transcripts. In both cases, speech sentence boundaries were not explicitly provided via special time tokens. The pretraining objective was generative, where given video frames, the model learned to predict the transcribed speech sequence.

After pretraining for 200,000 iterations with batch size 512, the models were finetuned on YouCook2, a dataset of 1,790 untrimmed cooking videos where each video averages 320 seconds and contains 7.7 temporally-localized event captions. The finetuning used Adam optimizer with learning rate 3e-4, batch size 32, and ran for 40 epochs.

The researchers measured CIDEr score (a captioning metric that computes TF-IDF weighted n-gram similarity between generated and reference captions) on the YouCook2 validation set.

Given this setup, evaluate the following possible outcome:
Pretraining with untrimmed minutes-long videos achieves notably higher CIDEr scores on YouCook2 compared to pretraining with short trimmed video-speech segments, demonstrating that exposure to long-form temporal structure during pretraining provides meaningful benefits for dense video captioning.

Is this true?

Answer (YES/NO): YES